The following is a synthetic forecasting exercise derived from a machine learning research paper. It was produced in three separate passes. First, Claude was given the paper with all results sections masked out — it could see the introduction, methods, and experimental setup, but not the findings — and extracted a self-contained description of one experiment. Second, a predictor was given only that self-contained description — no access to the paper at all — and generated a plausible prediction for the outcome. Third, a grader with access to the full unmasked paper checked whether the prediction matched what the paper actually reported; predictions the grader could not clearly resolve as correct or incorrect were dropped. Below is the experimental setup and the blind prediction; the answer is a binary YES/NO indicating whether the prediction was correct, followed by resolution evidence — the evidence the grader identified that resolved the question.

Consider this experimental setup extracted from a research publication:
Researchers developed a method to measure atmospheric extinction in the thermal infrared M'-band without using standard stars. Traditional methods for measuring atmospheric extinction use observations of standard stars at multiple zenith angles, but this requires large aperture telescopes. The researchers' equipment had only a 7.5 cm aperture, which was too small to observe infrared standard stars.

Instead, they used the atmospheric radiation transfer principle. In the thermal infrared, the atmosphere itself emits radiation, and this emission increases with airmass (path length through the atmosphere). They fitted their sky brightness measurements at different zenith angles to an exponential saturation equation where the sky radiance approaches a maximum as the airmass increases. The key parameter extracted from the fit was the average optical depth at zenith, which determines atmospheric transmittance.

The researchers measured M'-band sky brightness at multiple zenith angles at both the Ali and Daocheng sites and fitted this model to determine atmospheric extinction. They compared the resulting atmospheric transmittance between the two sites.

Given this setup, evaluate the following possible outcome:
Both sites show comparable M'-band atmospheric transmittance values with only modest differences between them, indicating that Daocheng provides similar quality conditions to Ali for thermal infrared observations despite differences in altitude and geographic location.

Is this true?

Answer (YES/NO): YES